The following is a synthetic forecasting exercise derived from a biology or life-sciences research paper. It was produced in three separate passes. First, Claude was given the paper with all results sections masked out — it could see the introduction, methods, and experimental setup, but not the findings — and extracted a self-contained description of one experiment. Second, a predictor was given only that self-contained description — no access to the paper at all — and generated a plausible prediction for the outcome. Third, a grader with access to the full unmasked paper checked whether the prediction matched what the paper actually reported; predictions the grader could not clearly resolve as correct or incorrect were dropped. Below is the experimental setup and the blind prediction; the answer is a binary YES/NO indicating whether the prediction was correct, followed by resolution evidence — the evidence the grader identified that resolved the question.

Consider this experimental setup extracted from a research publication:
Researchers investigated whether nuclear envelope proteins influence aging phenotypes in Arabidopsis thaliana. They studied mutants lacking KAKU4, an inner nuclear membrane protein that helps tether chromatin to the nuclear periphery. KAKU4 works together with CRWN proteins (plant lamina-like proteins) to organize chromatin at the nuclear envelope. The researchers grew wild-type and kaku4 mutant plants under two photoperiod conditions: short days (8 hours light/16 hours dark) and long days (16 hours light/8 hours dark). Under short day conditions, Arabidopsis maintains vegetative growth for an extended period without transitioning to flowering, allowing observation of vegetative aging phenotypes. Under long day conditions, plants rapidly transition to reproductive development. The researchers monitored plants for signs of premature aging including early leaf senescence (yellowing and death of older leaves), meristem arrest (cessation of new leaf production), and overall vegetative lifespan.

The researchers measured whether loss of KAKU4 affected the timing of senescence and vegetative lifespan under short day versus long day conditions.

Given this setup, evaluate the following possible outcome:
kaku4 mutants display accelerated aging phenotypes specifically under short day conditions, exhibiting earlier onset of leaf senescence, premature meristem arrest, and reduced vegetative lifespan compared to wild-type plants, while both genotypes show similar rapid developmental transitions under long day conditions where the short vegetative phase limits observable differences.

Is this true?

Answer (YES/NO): YES